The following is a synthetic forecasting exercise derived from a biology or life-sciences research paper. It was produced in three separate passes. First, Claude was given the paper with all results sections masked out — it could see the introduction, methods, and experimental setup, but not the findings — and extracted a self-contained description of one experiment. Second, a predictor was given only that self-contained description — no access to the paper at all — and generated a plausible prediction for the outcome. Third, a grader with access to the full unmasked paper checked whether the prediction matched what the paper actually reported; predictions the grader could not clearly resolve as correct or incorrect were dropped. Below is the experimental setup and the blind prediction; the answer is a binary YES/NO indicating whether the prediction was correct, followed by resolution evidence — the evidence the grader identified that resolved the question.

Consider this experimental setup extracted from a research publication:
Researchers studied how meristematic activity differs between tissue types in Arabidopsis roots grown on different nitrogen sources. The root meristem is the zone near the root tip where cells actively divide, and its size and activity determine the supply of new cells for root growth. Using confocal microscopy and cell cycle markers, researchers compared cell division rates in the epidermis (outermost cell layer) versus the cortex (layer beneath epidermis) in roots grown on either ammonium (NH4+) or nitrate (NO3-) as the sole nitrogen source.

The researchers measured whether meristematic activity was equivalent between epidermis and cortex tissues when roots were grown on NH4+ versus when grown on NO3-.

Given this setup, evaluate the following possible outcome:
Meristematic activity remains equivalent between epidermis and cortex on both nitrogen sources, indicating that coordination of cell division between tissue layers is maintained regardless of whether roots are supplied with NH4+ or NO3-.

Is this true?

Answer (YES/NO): NO